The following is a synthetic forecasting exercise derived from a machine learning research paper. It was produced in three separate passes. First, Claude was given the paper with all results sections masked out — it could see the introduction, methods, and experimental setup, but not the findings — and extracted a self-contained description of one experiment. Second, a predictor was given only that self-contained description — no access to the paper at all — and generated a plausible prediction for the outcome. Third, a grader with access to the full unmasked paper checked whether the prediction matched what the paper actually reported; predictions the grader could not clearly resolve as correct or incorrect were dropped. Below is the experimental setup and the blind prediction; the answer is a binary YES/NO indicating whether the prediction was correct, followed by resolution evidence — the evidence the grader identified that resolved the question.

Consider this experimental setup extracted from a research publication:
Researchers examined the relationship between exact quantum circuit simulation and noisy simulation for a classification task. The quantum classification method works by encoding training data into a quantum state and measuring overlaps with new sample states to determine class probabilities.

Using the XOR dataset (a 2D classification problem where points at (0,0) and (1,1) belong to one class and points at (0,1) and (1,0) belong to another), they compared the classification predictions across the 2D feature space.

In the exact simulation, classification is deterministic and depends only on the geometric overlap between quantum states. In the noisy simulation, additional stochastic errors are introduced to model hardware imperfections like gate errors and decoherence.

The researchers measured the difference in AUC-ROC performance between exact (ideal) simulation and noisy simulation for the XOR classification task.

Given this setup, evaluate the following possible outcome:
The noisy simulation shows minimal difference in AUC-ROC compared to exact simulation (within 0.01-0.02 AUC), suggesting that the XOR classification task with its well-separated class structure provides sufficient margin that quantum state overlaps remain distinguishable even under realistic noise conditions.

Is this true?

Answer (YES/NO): NO